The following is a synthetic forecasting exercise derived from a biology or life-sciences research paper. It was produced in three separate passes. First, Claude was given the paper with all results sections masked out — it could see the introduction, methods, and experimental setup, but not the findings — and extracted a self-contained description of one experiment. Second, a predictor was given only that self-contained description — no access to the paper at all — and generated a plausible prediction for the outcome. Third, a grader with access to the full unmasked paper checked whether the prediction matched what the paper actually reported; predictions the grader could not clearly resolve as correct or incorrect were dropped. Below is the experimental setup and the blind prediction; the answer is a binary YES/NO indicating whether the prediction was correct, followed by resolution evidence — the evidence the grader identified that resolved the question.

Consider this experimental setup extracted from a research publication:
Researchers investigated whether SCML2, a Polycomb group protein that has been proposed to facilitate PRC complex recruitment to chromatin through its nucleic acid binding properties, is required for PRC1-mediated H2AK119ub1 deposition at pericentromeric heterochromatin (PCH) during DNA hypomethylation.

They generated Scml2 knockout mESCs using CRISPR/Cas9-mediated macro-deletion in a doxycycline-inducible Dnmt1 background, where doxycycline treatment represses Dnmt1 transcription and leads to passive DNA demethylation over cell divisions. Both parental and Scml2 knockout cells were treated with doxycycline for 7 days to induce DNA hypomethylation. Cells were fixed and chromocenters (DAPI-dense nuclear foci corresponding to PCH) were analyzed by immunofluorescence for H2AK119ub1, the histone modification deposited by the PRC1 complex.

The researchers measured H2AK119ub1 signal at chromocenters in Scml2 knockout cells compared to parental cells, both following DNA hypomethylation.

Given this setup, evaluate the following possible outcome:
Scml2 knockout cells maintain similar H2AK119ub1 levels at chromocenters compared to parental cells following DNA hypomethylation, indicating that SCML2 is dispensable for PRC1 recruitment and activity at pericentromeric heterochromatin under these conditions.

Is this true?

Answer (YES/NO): NO